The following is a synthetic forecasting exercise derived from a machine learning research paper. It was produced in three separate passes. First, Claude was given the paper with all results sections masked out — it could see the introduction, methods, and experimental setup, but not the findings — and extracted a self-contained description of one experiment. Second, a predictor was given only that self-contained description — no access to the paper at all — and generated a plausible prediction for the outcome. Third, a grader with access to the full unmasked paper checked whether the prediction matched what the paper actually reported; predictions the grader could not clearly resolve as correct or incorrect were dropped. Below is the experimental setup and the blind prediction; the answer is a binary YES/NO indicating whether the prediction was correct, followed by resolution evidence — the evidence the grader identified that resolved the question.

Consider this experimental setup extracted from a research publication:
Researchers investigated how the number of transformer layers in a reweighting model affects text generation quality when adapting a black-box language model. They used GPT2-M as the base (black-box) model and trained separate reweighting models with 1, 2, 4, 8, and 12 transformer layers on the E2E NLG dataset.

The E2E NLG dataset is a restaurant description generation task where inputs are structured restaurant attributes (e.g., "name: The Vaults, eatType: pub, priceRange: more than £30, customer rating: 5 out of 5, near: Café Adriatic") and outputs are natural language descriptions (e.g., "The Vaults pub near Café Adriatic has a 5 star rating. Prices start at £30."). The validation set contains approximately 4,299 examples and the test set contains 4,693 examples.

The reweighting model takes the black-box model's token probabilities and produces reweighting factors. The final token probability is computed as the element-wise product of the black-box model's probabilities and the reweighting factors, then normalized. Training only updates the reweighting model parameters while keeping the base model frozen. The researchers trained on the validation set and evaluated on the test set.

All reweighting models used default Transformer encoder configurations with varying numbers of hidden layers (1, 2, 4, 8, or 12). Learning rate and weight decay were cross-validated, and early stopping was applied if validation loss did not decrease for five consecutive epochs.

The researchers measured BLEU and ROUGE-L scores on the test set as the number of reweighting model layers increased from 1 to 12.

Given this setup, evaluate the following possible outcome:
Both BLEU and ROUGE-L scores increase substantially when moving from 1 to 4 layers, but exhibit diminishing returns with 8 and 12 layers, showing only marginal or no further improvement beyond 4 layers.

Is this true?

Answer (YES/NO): NO